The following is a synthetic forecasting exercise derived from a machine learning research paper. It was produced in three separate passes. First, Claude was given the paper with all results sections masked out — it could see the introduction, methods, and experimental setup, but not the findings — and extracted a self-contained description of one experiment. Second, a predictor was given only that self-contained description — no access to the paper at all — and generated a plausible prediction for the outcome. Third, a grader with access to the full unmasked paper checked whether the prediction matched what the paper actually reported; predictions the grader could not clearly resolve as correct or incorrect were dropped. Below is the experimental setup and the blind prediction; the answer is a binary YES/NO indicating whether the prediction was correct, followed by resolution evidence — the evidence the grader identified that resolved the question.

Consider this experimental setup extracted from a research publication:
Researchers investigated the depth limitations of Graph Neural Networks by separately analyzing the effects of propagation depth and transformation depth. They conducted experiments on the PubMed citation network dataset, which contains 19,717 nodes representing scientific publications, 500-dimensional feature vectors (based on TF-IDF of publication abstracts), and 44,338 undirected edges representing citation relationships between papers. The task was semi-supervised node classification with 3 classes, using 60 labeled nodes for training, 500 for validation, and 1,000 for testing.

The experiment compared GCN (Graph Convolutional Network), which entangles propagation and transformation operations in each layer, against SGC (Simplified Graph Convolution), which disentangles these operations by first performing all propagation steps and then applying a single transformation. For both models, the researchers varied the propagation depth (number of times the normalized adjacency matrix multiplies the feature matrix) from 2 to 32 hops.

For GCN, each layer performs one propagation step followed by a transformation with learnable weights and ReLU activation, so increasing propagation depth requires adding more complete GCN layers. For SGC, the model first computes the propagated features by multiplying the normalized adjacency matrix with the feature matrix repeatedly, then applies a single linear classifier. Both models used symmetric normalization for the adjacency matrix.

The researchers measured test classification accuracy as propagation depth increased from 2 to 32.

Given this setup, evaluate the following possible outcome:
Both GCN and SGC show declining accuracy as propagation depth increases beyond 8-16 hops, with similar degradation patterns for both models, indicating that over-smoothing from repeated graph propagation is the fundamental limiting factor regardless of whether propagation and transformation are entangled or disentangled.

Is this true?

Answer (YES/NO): NO